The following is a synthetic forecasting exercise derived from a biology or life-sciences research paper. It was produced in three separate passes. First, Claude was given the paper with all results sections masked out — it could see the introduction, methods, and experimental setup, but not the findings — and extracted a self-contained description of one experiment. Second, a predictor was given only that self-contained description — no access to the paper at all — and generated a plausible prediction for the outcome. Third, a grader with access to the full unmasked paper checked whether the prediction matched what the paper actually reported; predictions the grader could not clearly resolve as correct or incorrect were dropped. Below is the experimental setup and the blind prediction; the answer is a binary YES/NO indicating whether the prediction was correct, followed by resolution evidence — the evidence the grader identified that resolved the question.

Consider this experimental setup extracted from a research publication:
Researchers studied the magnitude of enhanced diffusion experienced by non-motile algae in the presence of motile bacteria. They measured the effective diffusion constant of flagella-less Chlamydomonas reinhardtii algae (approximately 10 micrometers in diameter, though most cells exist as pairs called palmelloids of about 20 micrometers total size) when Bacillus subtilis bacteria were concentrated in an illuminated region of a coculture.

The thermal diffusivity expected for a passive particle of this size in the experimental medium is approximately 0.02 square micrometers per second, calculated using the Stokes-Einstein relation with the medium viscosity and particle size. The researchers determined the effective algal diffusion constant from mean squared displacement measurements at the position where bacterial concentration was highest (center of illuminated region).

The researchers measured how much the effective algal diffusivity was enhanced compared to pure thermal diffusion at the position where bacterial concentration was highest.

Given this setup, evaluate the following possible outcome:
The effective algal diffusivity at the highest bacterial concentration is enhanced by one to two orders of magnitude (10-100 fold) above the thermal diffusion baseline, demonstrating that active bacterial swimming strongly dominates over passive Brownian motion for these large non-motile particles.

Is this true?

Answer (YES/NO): YES